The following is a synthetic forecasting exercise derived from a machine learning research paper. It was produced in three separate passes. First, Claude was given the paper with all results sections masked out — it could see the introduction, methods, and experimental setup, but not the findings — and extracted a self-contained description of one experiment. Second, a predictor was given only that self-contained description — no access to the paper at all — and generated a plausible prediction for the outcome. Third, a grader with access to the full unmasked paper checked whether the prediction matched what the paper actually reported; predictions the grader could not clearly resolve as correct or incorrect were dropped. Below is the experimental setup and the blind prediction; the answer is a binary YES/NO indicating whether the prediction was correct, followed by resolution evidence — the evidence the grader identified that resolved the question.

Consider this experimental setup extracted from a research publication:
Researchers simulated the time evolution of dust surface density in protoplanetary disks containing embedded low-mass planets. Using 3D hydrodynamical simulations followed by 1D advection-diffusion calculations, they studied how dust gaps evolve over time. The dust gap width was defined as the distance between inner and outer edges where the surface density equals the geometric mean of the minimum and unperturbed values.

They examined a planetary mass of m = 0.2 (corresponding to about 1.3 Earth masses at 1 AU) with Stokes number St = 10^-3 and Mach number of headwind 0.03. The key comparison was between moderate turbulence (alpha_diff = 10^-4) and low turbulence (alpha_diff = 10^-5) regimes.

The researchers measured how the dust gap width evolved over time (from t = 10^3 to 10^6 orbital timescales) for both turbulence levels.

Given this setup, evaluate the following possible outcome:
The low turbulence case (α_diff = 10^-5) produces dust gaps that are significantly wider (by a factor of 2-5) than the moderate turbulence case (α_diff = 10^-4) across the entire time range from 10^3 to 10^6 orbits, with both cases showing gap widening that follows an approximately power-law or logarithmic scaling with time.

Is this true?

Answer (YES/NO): NO